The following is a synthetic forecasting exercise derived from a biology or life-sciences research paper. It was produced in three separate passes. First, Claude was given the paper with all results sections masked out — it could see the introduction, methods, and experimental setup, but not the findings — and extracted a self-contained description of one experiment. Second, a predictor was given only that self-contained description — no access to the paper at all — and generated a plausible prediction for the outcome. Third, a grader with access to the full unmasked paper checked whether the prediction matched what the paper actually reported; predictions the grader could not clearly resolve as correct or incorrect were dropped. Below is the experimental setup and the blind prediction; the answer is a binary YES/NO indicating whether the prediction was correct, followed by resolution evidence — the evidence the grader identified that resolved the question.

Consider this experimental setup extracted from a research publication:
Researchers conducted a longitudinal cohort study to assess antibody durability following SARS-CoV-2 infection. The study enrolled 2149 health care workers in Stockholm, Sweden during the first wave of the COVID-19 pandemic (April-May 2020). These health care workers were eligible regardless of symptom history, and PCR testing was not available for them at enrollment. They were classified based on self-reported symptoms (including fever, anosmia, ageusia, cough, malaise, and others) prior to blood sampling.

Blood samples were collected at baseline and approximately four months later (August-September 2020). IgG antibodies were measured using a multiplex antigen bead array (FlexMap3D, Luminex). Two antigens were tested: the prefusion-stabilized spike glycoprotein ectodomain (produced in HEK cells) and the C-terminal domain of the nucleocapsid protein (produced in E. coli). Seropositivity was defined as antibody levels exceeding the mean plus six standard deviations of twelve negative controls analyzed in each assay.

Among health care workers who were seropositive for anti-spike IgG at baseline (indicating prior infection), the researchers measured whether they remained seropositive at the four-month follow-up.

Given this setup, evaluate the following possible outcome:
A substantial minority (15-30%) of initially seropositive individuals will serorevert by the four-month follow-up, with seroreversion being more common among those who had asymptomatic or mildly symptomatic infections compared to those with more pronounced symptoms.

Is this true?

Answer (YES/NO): NO